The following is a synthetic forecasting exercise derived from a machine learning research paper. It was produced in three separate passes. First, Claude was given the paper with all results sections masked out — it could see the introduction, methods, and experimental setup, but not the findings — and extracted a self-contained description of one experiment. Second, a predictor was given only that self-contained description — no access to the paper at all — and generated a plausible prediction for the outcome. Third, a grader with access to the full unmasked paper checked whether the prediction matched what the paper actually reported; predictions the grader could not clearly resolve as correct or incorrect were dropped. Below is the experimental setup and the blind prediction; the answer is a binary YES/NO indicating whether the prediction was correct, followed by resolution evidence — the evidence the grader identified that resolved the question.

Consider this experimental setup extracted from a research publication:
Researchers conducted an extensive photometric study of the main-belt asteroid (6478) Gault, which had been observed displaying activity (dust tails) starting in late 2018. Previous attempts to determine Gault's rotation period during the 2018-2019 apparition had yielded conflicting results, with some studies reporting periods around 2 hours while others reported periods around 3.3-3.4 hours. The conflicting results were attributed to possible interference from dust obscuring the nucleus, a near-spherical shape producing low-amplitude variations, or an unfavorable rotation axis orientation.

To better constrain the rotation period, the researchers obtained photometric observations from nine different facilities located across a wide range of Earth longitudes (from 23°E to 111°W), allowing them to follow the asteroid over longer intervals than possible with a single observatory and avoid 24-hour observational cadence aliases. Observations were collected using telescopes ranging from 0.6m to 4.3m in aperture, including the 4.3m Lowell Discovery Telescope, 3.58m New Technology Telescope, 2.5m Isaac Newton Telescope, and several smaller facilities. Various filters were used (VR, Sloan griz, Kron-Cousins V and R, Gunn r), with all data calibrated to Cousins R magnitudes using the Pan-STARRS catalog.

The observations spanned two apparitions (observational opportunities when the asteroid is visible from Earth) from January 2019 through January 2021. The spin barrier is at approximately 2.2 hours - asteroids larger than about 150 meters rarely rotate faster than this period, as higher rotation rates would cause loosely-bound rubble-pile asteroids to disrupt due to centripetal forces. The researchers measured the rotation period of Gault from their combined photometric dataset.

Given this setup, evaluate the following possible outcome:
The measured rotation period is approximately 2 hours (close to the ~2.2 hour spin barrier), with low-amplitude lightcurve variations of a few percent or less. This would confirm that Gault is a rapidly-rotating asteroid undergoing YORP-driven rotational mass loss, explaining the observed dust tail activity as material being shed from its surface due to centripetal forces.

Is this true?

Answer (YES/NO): NO